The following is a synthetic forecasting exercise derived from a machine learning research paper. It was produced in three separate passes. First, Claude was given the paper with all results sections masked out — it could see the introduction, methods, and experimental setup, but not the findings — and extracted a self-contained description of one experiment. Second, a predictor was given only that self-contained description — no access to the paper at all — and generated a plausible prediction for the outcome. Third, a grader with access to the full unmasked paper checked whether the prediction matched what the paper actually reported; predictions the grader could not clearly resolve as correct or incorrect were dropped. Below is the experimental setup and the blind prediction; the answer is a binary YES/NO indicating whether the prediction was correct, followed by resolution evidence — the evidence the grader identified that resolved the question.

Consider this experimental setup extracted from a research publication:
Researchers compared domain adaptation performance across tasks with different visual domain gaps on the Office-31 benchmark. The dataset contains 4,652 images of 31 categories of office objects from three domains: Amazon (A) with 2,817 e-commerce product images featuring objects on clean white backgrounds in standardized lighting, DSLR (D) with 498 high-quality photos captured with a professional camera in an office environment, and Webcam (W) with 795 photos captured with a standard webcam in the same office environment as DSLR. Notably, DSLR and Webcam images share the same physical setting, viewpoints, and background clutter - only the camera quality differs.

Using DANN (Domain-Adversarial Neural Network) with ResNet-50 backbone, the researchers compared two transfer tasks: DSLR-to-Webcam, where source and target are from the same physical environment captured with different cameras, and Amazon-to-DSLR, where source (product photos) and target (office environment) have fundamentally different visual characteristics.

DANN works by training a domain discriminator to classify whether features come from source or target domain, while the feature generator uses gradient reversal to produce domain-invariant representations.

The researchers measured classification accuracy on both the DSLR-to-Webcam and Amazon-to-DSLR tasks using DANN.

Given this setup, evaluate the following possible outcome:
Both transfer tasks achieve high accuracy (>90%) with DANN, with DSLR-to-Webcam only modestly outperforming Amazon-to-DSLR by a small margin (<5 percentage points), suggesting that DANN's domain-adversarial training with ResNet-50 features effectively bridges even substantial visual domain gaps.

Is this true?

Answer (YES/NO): NO